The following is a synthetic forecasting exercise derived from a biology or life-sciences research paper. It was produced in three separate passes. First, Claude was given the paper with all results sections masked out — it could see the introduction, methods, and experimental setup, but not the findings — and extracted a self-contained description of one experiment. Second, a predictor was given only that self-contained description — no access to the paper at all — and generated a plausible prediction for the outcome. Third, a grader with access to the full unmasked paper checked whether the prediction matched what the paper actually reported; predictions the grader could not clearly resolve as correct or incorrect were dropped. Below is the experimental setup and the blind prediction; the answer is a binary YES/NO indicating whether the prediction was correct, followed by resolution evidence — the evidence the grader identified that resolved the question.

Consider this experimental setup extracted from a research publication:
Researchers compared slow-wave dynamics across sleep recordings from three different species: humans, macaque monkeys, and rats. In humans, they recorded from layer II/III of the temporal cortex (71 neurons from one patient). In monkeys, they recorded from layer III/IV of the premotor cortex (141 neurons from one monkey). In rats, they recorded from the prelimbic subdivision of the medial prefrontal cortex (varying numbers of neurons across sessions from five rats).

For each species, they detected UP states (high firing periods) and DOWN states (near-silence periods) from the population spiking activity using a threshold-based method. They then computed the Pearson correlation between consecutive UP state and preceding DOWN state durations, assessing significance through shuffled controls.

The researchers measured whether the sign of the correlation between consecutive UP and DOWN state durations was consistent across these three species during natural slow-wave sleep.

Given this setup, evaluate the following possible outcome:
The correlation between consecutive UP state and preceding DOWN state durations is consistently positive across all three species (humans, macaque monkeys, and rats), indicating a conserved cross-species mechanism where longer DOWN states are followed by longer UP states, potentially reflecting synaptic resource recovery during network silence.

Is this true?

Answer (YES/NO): NO